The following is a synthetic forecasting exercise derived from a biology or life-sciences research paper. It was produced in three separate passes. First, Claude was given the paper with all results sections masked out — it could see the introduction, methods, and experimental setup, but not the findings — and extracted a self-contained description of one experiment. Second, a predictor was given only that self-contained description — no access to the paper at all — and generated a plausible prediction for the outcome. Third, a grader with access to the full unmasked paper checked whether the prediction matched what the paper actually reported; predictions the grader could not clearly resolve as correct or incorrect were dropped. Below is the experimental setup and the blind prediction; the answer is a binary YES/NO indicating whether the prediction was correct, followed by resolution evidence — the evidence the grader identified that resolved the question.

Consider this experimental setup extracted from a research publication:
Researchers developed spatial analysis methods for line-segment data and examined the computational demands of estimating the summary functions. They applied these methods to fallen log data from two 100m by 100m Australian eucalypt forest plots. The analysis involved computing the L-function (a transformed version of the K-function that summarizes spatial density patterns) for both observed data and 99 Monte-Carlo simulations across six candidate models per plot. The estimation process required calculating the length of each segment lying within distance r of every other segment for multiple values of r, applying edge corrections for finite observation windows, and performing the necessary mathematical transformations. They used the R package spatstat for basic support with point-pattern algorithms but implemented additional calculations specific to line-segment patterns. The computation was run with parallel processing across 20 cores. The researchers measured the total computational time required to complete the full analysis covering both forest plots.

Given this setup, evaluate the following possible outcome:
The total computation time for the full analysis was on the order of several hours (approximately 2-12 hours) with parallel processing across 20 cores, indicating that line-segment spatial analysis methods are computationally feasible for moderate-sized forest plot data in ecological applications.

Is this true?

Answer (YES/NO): NO